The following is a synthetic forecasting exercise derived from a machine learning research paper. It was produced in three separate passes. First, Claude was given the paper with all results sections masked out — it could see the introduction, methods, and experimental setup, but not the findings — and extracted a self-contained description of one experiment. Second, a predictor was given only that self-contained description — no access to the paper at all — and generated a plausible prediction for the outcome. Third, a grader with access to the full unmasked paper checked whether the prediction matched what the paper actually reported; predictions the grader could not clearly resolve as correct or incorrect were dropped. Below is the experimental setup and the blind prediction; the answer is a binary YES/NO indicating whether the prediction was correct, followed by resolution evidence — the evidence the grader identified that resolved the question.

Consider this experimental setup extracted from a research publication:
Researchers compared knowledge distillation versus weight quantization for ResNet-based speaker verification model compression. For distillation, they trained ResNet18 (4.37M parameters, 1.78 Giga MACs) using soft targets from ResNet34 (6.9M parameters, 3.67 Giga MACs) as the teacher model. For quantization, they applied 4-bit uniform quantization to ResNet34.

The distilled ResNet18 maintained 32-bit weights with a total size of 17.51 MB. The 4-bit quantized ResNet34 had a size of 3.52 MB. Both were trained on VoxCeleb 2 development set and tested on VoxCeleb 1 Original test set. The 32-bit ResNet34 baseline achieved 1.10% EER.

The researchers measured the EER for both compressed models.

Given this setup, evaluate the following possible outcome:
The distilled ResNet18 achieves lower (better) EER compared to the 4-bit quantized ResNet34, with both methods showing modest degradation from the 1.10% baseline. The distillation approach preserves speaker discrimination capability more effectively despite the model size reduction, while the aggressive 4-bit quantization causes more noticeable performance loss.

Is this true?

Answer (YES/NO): NO